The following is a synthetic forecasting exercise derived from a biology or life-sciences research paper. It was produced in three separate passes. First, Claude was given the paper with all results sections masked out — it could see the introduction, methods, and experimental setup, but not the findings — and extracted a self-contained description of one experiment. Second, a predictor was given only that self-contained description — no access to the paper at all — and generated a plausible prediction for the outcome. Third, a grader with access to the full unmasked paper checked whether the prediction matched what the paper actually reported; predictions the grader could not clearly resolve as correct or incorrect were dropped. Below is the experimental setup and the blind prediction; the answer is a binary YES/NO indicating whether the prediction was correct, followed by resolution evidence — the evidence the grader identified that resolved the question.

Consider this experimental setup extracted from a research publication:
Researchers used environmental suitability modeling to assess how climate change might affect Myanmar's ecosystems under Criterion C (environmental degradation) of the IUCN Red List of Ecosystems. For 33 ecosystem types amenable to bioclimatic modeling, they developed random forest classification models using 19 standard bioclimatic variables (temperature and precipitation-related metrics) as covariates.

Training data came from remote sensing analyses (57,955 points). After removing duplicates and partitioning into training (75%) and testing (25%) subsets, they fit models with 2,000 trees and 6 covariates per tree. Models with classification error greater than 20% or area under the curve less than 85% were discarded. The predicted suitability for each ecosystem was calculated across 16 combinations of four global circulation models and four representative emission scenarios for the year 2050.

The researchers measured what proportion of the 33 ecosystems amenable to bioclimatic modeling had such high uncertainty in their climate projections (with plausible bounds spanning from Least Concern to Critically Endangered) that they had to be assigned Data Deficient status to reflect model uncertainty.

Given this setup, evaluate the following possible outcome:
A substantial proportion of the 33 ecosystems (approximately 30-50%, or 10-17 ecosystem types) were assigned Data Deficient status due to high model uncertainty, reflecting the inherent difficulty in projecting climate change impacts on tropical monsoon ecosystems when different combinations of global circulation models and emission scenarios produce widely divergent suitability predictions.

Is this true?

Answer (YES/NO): YES